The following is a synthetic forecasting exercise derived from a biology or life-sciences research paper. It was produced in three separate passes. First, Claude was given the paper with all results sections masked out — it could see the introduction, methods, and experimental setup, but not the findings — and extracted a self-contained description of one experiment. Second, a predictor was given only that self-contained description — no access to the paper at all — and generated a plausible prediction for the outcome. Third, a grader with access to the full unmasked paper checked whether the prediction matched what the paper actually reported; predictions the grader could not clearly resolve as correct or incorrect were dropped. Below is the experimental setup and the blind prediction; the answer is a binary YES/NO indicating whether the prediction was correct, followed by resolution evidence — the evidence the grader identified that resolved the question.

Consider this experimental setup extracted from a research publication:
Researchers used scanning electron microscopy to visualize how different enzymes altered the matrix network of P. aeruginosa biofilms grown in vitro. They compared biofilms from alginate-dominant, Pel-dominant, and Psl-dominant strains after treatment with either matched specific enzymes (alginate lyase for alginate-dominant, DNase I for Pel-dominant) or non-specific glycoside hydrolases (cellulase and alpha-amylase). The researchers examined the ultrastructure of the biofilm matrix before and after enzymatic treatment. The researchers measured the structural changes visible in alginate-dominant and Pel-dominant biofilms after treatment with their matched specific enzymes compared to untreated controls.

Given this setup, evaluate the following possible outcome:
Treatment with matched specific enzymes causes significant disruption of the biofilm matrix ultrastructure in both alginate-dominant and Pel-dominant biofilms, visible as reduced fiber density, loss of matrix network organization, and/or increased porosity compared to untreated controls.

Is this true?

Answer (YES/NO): NO